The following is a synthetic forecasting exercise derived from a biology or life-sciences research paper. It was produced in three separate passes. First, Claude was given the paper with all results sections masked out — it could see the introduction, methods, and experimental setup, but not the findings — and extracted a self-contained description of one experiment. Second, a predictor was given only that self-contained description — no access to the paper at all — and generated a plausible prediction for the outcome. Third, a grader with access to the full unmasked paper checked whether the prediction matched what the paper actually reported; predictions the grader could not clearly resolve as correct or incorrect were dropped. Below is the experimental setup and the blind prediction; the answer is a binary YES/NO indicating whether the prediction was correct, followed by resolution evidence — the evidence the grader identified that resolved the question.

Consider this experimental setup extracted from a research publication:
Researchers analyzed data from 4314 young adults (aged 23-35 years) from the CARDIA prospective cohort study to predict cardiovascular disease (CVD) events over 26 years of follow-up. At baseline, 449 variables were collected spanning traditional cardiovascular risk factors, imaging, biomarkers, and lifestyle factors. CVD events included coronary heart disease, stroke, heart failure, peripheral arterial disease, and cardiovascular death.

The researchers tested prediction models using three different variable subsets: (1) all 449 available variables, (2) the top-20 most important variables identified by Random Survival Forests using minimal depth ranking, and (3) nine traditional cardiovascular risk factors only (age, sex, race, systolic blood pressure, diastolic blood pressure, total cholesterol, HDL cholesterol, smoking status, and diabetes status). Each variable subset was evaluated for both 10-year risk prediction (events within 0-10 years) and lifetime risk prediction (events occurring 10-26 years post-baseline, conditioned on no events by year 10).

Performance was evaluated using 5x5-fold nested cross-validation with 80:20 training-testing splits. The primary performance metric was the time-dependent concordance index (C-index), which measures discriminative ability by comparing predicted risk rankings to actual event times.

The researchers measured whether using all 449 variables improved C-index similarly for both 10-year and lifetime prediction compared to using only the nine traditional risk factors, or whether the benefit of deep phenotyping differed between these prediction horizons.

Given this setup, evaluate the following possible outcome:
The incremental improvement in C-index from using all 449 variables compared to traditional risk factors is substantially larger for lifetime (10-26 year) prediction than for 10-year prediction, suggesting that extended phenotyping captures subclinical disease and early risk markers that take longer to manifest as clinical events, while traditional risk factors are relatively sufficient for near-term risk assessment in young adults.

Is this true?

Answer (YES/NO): NO